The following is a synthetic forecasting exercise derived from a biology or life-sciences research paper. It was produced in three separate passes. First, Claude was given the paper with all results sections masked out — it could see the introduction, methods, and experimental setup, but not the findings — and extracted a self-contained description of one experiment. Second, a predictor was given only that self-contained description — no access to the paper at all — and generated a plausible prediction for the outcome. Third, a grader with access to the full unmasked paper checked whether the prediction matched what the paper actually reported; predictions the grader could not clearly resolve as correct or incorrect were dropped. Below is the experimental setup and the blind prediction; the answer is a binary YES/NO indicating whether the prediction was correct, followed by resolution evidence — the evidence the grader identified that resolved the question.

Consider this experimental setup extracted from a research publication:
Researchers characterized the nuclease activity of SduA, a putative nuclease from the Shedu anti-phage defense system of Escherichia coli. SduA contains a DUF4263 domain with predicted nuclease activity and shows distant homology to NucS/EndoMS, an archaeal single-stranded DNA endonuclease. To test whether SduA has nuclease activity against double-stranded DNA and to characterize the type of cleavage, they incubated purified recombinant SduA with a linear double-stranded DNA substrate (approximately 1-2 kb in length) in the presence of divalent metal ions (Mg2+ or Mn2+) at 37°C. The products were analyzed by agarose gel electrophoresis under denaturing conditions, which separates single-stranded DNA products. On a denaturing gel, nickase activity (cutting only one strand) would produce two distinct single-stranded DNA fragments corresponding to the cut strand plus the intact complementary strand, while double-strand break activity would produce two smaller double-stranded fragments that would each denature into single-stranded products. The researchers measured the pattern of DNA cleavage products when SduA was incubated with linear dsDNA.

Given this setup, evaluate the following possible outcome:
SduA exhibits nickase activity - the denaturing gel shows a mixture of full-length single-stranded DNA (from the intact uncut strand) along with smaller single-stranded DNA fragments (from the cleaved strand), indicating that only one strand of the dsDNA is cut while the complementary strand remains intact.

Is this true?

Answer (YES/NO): YES